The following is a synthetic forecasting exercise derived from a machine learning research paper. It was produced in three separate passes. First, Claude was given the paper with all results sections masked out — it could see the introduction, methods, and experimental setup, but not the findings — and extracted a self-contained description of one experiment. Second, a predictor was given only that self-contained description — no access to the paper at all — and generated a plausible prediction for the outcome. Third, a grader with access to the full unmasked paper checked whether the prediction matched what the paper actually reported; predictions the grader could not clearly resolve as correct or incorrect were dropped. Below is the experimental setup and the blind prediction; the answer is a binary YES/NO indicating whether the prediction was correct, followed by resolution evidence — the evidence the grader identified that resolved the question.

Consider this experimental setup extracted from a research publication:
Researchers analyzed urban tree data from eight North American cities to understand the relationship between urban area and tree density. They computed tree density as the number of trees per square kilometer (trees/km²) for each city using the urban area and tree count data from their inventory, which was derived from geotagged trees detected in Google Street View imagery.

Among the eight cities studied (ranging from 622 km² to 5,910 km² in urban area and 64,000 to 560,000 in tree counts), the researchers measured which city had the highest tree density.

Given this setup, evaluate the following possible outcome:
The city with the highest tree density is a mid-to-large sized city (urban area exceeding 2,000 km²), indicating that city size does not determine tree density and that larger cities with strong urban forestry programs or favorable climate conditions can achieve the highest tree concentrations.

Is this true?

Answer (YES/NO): NO